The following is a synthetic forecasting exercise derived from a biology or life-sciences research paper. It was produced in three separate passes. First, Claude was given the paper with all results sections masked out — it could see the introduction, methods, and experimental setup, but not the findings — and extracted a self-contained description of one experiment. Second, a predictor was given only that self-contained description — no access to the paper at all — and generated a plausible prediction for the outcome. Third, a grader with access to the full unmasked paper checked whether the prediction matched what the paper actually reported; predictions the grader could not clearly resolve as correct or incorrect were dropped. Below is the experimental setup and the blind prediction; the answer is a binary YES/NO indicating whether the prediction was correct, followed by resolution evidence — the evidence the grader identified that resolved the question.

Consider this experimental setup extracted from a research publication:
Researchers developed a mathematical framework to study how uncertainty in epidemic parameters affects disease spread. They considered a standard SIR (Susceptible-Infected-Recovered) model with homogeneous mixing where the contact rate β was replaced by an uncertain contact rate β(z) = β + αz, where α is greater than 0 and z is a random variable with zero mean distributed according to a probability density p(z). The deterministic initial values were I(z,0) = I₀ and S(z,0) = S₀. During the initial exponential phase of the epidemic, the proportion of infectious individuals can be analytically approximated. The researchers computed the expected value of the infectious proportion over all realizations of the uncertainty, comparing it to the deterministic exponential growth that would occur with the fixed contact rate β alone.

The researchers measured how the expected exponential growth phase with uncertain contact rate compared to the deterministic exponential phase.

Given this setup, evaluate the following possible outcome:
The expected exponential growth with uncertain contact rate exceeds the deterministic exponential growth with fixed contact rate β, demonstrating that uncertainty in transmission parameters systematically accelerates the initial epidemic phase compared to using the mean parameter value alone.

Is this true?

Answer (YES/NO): YES